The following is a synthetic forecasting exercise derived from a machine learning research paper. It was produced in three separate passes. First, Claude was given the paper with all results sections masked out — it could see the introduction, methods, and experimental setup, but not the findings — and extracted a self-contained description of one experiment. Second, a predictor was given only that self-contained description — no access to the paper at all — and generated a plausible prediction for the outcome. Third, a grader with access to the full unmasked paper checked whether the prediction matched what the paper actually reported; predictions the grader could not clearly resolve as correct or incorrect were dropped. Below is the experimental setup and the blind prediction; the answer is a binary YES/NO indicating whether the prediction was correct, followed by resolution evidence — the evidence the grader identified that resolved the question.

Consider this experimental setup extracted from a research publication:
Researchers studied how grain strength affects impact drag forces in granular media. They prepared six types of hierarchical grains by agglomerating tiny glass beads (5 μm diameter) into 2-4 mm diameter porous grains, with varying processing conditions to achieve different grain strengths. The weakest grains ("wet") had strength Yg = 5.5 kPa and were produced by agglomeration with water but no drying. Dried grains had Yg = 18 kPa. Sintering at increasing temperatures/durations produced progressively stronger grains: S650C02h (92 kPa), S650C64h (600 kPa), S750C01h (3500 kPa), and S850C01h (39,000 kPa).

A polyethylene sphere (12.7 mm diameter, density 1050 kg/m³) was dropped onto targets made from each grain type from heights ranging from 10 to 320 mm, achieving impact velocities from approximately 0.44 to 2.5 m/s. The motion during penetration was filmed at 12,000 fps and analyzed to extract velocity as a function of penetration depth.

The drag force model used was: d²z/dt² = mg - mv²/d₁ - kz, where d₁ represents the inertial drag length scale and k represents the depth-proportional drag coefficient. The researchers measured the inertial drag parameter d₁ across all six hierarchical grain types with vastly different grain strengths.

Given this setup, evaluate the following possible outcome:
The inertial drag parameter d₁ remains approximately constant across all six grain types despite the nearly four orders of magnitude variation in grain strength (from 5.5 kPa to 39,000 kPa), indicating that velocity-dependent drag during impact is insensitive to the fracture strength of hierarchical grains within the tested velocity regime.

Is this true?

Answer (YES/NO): NO